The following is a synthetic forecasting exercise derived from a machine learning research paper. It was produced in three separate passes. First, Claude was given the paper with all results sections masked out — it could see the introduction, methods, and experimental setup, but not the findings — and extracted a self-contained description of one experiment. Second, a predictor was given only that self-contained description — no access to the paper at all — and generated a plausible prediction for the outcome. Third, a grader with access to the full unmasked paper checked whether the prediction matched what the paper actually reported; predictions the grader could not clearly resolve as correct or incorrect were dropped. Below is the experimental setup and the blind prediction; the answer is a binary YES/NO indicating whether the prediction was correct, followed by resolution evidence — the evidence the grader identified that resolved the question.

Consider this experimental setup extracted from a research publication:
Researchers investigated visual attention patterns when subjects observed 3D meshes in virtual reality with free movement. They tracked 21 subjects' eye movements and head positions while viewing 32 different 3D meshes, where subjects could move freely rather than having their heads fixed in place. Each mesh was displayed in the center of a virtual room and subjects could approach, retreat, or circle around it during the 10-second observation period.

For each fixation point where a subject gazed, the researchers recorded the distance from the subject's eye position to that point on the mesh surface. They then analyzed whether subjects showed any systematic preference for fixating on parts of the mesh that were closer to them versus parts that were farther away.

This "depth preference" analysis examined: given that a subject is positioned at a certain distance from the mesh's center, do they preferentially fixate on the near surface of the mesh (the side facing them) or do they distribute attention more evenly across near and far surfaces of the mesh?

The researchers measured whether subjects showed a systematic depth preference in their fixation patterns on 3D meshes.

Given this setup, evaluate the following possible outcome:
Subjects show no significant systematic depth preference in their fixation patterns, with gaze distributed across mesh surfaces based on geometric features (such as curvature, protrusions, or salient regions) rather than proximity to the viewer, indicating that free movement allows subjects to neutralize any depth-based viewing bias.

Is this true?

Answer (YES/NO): NO